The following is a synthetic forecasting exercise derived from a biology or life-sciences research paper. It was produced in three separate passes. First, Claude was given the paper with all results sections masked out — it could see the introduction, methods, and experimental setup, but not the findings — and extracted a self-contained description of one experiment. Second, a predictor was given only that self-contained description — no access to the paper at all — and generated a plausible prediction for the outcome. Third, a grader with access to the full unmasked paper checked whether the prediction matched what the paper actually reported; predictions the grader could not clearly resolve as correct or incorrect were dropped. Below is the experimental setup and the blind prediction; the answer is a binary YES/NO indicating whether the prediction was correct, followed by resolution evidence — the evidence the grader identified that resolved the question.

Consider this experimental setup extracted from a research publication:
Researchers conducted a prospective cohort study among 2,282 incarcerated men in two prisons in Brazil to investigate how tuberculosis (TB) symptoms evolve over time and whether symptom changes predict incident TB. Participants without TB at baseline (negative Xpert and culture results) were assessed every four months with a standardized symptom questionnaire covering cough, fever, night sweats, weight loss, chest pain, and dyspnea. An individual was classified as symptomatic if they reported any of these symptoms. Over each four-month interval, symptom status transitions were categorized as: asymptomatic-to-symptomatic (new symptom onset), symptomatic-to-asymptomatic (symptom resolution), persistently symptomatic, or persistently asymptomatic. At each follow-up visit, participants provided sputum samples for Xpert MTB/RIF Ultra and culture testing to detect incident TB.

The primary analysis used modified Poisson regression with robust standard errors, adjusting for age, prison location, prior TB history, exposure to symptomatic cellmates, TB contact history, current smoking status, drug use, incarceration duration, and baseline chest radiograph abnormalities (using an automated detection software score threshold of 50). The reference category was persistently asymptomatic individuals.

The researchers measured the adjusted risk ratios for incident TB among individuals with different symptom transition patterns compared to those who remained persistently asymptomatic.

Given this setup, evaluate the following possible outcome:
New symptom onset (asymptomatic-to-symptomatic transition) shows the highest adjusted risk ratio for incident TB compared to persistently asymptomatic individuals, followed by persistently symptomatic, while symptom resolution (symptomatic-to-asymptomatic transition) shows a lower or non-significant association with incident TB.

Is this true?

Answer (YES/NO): NO